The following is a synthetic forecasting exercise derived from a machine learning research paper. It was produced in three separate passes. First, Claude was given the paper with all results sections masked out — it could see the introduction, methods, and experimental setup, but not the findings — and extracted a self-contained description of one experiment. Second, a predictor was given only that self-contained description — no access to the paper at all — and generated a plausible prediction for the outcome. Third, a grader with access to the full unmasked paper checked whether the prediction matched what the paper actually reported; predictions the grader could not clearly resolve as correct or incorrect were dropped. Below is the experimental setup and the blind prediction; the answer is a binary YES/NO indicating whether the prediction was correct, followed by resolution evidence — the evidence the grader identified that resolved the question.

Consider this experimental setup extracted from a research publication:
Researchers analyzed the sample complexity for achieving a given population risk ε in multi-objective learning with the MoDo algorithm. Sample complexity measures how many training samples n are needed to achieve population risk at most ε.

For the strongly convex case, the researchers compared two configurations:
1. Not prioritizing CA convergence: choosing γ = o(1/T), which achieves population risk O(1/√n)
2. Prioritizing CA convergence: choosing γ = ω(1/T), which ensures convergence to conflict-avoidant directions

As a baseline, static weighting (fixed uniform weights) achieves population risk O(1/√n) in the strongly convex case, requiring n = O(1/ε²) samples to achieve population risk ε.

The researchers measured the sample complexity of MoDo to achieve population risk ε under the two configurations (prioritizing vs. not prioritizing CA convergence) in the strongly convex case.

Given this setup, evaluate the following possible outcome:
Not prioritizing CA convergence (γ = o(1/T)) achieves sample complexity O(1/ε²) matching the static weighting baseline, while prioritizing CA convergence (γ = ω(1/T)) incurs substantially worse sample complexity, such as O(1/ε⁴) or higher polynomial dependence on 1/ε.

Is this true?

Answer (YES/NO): YES